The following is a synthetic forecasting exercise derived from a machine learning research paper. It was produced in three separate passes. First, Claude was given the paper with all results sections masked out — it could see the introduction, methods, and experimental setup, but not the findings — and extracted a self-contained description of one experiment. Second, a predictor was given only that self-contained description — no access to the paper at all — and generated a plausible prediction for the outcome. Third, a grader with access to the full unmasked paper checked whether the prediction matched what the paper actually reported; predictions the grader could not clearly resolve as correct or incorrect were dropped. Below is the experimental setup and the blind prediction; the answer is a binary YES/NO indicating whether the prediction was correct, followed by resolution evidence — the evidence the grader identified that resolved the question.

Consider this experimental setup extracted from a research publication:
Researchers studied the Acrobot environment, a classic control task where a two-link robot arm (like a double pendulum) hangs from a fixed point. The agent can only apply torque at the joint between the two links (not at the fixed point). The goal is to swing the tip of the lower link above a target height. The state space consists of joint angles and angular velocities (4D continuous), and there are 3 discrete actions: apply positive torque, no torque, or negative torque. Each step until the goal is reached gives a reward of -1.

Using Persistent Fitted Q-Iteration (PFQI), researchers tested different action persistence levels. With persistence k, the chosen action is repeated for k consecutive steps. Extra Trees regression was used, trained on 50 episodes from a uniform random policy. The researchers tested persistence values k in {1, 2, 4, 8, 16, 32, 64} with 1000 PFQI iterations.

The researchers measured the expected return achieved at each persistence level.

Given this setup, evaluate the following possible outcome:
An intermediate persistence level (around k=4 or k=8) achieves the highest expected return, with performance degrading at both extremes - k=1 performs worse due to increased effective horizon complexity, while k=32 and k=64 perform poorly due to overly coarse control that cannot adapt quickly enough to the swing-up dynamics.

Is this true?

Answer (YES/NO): NO